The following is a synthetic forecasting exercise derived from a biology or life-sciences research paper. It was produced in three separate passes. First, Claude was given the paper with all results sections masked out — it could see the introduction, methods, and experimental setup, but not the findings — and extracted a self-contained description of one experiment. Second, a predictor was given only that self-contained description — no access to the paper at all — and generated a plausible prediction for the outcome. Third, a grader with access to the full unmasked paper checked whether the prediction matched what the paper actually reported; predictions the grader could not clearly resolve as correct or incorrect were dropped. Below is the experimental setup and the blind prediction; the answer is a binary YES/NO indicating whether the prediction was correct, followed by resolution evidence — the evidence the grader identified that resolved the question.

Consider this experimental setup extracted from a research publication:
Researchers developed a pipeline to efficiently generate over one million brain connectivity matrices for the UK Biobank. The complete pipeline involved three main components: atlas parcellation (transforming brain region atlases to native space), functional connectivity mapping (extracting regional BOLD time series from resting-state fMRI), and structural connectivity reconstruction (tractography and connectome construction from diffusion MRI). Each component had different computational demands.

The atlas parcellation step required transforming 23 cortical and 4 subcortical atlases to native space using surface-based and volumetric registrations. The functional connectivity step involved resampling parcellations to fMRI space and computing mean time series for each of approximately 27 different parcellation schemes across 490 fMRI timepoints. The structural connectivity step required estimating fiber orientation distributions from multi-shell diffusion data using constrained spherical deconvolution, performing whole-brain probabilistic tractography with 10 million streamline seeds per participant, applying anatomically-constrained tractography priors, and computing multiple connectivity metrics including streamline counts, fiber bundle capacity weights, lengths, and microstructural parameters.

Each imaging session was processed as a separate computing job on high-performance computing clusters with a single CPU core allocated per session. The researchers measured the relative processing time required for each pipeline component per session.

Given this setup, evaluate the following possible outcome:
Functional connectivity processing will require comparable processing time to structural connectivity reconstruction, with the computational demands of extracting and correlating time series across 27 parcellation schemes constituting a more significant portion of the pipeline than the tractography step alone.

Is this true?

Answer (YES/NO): NO